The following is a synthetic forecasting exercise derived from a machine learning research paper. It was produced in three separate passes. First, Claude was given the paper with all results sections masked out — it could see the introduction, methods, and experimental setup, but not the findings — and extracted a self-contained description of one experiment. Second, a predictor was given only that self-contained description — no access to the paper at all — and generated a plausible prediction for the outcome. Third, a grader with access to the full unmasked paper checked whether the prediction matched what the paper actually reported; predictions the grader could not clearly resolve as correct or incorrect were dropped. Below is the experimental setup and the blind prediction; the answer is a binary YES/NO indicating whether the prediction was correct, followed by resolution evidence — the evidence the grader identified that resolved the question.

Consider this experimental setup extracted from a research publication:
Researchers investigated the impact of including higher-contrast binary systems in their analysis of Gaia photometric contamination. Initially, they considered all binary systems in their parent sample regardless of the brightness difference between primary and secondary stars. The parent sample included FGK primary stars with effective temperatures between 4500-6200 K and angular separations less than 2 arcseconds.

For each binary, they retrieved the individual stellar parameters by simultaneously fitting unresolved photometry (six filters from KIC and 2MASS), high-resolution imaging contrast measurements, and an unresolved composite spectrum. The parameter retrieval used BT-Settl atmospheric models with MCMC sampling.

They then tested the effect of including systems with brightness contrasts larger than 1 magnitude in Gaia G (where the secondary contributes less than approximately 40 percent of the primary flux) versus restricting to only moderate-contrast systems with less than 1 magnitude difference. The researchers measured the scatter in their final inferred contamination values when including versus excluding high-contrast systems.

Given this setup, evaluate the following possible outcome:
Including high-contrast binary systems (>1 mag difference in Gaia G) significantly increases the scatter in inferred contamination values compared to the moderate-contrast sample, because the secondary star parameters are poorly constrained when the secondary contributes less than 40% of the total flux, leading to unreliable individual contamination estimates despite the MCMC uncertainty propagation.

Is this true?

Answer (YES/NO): YES